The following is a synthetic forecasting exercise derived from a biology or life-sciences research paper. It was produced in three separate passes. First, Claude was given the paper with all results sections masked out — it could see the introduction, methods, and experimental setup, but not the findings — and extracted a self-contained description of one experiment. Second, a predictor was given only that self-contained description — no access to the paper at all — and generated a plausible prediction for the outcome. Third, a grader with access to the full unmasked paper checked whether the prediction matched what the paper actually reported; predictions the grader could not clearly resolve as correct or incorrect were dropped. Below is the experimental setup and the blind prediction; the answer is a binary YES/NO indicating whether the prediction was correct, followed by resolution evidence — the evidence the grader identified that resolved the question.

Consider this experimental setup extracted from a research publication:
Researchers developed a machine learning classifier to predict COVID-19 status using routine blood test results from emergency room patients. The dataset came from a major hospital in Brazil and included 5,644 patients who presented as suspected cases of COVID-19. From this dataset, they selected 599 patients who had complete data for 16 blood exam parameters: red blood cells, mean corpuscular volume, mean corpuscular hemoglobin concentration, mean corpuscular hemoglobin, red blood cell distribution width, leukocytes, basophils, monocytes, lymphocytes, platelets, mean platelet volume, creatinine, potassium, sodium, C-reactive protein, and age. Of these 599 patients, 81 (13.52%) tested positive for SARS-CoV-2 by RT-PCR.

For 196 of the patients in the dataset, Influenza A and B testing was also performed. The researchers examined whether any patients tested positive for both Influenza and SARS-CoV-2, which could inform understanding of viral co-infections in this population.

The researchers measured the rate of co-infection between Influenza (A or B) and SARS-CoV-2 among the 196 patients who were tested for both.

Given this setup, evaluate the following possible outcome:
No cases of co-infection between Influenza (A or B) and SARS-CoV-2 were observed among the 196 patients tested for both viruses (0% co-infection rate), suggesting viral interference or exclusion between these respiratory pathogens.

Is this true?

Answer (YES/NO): YES